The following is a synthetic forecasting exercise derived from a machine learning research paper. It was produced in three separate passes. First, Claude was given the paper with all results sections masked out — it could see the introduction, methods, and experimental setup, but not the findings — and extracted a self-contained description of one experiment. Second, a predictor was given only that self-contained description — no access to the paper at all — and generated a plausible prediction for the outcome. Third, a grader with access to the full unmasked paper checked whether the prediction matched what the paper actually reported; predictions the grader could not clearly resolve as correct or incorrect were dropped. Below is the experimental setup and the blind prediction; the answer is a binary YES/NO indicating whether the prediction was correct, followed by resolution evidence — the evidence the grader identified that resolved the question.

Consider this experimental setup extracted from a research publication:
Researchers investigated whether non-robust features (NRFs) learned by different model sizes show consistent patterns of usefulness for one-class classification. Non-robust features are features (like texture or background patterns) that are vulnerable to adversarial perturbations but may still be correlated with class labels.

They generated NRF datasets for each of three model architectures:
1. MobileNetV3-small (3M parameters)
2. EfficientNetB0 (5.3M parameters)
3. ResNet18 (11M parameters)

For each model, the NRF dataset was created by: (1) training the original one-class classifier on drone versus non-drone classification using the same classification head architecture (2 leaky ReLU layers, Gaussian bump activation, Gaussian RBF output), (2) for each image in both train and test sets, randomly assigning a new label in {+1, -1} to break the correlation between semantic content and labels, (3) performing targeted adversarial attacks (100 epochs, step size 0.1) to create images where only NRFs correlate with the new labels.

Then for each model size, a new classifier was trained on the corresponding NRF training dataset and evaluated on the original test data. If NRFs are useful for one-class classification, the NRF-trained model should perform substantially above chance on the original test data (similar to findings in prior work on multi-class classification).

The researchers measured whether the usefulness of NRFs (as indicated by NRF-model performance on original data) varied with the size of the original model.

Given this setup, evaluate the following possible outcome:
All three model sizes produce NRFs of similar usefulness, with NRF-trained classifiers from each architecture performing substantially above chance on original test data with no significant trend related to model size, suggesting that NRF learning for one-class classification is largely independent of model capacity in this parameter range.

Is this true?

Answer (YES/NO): NO